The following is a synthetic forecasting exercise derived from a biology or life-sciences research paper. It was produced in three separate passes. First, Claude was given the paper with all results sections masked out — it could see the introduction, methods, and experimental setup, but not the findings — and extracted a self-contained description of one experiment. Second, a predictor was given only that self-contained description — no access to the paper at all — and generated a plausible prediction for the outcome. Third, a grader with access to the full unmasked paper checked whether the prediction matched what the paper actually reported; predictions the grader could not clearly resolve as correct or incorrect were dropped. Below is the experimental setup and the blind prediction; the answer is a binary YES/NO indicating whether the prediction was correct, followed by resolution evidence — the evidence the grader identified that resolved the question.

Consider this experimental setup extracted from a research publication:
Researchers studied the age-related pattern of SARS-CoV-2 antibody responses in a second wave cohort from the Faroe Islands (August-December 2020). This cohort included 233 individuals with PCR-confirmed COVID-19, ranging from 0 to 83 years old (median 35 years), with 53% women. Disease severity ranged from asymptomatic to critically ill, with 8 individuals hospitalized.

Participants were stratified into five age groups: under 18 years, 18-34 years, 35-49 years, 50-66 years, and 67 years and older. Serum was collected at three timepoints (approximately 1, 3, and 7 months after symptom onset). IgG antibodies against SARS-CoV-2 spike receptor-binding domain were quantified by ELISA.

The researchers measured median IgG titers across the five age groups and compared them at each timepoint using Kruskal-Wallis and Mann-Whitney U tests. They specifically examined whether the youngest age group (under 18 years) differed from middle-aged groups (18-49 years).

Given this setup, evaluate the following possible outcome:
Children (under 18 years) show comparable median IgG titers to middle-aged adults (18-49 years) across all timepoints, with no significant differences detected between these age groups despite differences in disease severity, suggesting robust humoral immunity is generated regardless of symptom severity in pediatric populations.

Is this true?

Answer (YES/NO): NO